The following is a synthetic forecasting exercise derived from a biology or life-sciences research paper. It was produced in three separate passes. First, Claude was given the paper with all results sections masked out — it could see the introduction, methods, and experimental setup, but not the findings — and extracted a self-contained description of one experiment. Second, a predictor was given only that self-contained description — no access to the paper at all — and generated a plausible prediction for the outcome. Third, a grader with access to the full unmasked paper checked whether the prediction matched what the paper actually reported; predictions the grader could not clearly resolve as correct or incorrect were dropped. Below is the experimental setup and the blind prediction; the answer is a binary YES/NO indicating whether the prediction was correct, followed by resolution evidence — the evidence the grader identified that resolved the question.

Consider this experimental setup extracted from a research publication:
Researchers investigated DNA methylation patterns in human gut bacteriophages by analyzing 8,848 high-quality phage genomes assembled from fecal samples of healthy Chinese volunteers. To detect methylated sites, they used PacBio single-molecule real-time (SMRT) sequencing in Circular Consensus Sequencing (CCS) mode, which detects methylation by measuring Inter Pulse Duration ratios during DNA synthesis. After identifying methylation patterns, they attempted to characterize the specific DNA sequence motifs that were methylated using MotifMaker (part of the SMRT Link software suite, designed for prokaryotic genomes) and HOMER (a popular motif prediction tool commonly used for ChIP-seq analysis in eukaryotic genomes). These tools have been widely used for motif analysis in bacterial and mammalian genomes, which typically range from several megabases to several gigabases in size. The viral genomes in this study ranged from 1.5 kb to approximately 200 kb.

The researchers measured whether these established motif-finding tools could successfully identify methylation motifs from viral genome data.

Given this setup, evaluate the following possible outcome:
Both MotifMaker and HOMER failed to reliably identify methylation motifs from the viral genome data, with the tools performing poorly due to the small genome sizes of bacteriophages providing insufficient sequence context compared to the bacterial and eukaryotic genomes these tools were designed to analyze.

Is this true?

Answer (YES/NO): NO